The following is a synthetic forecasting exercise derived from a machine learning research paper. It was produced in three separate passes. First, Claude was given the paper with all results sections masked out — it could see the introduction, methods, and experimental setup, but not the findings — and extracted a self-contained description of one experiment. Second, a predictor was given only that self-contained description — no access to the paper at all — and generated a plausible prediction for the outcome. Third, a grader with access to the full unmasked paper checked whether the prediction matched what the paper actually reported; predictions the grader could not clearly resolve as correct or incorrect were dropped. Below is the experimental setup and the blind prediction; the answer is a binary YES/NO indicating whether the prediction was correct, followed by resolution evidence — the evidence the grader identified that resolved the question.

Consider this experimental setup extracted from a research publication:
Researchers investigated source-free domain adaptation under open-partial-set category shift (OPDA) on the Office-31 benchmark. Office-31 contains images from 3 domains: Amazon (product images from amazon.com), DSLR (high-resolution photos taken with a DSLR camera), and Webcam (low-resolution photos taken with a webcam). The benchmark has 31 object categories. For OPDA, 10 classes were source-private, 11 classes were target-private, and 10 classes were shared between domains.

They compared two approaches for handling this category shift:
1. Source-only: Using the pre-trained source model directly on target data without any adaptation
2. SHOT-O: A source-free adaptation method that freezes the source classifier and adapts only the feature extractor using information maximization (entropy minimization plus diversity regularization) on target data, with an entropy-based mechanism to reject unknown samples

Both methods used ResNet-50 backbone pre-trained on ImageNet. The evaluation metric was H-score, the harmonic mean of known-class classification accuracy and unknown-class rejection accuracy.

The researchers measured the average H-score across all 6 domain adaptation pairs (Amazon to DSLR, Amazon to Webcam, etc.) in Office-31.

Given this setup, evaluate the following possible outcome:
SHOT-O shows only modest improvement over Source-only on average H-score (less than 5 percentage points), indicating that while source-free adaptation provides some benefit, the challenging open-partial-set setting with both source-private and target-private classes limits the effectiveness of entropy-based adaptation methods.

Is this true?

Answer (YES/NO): NO